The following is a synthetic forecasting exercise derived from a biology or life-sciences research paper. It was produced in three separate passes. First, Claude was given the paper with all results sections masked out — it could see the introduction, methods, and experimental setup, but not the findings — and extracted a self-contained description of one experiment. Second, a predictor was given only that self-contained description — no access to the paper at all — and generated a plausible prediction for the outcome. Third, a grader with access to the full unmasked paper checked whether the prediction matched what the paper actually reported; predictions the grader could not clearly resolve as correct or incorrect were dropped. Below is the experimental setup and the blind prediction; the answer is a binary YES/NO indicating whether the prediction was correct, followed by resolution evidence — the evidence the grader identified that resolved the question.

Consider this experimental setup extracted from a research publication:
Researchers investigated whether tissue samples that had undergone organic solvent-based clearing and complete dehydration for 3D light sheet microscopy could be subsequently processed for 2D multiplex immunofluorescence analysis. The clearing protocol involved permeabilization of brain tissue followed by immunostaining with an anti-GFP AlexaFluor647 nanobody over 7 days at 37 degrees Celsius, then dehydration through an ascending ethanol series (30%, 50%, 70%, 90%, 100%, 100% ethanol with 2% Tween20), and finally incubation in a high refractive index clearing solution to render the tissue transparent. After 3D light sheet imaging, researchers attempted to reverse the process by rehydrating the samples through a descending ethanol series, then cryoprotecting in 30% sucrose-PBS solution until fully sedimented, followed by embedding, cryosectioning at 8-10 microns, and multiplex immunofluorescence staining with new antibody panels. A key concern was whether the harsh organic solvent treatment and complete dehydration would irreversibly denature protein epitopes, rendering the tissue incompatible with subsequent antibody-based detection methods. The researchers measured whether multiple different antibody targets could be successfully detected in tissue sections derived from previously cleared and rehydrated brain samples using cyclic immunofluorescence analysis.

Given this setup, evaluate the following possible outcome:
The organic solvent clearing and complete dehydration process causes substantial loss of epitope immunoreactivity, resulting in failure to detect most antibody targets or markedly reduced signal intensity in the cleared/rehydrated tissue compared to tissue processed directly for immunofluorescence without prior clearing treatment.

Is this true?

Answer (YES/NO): NO